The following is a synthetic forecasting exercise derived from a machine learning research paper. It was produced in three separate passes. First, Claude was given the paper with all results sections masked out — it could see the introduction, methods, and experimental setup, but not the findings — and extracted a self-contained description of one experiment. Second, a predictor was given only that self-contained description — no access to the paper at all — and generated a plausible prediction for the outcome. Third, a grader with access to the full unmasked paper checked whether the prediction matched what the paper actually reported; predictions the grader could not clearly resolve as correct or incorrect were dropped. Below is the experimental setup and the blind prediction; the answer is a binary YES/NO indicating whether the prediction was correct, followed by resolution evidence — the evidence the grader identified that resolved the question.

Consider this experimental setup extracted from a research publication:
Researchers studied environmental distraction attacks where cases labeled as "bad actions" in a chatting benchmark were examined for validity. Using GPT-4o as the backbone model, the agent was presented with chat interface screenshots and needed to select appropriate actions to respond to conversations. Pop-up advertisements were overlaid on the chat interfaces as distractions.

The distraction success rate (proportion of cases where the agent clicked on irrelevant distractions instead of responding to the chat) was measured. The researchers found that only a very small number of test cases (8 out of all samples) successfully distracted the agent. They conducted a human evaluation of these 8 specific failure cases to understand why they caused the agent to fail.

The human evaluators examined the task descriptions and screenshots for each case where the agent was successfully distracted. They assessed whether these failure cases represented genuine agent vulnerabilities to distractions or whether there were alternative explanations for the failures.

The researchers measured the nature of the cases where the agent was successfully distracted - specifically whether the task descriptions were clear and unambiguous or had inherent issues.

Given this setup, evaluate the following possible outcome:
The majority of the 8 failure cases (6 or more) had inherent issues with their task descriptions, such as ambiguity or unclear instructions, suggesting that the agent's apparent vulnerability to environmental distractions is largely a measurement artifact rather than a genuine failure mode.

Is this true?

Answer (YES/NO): YES